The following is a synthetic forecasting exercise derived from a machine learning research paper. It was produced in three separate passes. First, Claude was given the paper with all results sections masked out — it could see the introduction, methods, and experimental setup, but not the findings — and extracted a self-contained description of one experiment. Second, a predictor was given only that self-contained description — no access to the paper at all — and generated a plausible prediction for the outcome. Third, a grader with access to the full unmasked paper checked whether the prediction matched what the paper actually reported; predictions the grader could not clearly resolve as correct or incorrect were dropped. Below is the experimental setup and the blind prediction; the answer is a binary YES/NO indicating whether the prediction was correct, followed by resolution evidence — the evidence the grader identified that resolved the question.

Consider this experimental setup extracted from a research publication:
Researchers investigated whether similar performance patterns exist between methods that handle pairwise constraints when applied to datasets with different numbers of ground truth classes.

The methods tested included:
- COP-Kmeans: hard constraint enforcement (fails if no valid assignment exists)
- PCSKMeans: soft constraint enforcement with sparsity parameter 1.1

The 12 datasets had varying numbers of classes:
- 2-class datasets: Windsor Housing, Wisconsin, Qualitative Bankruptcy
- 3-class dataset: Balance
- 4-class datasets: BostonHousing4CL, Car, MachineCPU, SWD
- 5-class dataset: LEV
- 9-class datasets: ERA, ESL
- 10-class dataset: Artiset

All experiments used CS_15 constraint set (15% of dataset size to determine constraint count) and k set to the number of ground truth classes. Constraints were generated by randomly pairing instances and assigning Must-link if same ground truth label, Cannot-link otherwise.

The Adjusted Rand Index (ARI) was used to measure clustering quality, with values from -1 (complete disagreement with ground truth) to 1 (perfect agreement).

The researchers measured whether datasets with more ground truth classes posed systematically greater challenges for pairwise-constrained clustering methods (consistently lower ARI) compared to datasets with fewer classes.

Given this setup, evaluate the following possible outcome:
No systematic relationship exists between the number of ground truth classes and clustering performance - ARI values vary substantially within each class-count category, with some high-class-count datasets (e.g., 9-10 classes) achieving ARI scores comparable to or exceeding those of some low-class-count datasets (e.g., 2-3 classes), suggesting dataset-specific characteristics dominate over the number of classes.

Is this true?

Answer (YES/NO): NO